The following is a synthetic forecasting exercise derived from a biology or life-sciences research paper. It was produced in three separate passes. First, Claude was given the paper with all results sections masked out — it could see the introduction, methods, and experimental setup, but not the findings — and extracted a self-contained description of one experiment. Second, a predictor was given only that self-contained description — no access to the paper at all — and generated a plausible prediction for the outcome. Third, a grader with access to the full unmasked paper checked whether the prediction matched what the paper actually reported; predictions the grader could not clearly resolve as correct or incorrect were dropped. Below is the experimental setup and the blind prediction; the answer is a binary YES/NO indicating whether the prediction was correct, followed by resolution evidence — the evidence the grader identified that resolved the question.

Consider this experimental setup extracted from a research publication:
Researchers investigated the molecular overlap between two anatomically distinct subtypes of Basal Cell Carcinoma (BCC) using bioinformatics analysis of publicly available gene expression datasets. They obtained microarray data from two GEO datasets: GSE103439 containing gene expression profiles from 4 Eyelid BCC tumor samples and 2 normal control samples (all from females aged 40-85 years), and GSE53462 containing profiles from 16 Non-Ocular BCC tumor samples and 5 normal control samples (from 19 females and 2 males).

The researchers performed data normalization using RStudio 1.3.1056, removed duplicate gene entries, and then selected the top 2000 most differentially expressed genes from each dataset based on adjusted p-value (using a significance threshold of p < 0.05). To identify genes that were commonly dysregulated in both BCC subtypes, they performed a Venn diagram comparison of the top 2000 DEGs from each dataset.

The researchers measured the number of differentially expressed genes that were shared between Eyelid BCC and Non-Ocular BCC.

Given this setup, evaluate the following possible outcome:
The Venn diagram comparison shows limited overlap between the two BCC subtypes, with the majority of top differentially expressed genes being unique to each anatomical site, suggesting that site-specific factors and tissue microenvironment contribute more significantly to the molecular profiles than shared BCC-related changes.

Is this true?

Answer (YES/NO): NO